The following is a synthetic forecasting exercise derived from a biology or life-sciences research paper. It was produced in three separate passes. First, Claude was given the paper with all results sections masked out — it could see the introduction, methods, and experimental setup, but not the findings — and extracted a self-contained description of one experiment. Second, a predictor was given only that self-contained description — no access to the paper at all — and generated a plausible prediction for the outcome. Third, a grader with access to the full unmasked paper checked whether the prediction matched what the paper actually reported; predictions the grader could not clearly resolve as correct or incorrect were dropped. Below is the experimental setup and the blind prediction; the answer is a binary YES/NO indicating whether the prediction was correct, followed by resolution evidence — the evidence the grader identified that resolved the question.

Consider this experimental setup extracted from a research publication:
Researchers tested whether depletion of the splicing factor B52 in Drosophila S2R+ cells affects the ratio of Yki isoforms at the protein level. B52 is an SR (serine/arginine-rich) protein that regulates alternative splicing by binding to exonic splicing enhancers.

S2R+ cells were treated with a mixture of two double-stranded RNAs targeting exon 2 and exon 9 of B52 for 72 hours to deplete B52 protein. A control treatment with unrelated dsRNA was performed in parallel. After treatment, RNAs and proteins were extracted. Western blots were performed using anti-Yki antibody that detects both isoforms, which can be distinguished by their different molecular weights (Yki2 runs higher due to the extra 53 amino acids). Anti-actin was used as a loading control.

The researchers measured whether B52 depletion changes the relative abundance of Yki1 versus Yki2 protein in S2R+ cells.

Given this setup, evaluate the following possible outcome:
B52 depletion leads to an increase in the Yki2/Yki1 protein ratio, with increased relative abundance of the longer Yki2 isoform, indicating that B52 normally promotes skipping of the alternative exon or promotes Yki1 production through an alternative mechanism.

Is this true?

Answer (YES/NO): NO